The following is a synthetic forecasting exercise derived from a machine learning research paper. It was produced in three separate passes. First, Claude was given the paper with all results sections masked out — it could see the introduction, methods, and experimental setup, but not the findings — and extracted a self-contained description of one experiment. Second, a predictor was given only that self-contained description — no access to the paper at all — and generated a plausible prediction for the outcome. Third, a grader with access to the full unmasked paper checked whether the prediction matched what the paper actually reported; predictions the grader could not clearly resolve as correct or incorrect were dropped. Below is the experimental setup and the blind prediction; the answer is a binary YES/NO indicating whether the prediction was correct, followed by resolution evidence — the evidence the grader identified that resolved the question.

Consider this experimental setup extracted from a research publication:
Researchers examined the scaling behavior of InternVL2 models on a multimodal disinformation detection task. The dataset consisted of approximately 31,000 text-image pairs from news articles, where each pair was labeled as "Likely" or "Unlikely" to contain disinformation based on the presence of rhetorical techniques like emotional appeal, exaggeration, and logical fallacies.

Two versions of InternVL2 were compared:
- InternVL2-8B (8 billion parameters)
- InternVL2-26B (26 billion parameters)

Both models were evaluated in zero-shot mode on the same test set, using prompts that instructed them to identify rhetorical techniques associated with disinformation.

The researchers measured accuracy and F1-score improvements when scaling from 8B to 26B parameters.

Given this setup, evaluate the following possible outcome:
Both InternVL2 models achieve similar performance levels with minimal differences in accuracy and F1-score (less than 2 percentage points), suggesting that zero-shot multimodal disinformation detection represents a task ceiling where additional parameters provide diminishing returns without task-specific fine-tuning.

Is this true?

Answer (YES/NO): NO